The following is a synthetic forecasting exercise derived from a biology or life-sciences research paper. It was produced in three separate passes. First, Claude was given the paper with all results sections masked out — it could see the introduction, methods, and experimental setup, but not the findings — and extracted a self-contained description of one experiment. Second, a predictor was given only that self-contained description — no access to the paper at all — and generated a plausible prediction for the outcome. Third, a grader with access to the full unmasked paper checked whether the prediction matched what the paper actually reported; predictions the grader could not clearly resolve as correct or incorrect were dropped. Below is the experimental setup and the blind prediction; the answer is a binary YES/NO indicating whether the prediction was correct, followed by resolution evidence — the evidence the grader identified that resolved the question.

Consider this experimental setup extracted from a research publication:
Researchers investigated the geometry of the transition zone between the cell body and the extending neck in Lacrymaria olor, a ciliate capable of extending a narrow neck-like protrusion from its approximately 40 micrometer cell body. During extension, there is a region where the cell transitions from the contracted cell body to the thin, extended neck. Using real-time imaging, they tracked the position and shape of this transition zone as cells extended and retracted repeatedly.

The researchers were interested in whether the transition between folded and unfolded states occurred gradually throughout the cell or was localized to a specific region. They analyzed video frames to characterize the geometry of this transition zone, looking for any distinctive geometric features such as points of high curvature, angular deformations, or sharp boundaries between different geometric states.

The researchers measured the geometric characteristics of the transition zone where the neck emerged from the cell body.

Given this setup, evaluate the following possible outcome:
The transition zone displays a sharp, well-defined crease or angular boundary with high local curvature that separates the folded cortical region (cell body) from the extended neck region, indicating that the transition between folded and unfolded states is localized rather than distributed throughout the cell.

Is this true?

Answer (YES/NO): YES